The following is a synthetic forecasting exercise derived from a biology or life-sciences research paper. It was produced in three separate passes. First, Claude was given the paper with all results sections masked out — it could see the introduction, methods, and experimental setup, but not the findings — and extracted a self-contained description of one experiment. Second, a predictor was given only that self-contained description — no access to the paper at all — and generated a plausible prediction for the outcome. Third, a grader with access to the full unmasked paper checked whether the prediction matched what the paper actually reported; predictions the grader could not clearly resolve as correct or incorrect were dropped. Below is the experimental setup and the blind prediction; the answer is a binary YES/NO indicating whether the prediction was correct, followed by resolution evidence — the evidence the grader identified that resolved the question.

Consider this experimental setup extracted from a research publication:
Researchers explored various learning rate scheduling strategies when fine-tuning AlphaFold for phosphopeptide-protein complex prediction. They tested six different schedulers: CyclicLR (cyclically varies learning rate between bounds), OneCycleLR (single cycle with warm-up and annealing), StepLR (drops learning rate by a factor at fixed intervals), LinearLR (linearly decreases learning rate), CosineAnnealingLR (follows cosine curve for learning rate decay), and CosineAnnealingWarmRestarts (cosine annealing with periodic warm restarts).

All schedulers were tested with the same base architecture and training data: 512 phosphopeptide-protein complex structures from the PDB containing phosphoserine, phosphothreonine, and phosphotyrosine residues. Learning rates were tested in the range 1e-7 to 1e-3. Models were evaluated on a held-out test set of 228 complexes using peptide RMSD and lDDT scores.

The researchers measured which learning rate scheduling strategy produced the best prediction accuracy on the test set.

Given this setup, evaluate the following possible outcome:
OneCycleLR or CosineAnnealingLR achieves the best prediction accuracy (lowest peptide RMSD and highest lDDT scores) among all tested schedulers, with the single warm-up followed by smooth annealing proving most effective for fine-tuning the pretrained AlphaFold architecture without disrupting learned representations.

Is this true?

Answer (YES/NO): NO